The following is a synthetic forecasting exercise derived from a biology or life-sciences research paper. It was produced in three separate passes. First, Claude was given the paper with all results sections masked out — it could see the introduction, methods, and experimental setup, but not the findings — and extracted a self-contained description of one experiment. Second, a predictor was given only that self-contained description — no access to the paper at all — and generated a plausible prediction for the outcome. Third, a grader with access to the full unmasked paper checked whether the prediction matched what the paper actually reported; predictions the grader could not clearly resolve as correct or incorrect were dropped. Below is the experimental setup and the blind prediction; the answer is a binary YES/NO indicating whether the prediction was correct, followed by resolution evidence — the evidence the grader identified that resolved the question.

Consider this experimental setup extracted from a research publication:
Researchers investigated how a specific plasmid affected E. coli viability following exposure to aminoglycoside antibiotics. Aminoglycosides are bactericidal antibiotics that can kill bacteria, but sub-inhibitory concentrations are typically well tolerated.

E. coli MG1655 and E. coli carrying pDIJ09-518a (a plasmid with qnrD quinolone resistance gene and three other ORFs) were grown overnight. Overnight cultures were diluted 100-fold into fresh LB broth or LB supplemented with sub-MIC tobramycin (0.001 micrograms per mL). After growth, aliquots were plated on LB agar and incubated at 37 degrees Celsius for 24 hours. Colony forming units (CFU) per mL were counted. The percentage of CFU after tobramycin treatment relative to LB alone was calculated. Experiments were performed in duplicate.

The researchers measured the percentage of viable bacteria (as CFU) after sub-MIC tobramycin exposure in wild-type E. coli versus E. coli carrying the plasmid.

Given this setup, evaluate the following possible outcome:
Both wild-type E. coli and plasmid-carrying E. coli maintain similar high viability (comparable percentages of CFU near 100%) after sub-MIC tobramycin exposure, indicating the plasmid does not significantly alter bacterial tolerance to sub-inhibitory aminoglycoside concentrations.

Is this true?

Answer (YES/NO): YES